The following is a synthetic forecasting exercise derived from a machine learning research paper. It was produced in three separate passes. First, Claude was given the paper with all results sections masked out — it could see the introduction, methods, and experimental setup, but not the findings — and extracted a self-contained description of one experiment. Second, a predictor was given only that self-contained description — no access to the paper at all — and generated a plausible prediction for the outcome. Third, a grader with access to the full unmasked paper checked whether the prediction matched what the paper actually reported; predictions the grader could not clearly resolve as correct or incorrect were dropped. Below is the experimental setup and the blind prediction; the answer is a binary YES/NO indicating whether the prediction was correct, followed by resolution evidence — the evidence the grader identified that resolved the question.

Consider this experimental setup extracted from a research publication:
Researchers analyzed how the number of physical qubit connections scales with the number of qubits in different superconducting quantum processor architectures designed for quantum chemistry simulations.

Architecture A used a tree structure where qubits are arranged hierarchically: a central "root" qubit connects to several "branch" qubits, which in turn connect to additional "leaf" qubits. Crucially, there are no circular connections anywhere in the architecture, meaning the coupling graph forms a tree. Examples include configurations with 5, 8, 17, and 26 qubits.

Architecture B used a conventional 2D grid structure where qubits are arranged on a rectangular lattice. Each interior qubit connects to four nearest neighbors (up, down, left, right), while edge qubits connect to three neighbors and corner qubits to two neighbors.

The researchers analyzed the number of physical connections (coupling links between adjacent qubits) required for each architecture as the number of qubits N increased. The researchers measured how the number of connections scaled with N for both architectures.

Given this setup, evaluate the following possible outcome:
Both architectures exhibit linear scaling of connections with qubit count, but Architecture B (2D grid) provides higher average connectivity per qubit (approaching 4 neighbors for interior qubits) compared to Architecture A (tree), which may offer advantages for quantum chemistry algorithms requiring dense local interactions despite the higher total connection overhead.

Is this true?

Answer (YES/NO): NO